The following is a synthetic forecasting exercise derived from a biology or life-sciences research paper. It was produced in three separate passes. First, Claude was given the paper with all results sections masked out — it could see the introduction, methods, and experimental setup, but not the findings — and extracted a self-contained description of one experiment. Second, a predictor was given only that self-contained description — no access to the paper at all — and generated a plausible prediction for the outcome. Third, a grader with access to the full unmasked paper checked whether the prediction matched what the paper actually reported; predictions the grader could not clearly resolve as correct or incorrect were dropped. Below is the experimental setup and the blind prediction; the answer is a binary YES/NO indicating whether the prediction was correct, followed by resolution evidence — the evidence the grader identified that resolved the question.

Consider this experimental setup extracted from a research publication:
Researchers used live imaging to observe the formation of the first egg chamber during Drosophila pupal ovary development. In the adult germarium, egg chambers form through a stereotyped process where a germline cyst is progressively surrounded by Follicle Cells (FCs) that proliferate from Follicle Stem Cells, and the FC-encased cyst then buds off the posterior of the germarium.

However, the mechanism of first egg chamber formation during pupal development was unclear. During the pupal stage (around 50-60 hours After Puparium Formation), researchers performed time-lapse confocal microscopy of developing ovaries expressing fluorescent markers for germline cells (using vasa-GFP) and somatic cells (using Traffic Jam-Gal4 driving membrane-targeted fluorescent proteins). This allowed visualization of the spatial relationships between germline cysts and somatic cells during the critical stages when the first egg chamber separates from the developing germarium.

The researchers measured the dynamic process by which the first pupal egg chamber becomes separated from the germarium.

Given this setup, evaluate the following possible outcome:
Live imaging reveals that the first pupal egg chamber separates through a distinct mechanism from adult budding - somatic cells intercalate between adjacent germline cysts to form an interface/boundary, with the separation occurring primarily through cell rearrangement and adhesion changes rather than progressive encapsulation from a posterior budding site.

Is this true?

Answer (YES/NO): NO